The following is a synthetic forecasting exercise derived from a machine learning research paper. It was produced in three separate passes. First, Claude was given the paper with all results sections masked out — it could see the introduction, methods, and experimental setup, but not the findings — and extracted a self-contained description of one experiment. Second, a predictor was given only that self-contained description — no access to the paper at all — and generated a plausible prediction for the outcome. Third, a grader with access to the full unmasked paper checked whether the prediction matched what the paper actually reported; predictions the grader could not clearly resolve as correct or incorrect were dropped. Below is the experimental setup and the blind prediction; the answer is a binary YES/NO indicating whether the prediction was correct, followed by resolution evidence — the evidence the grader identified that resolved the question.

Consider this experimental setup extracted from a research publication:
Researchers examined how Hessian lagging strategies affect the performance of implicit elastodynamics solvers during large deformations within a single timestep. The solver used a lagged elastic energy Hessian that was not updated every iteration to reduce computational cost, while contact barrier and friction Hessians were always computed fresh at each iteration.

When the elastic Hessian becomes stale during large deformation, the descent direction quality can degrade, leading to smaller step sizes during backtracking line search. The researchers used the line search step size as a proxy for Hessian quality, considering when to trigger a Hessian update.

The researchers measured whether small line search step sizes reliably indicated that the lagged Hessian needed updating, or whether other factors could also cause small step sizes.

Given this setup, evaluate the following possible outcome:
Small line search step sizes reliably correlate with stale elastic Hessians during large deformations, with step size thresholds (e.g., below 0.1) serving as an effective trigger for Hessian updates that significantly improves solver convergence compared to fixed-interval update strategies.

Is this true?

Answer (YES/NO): NO